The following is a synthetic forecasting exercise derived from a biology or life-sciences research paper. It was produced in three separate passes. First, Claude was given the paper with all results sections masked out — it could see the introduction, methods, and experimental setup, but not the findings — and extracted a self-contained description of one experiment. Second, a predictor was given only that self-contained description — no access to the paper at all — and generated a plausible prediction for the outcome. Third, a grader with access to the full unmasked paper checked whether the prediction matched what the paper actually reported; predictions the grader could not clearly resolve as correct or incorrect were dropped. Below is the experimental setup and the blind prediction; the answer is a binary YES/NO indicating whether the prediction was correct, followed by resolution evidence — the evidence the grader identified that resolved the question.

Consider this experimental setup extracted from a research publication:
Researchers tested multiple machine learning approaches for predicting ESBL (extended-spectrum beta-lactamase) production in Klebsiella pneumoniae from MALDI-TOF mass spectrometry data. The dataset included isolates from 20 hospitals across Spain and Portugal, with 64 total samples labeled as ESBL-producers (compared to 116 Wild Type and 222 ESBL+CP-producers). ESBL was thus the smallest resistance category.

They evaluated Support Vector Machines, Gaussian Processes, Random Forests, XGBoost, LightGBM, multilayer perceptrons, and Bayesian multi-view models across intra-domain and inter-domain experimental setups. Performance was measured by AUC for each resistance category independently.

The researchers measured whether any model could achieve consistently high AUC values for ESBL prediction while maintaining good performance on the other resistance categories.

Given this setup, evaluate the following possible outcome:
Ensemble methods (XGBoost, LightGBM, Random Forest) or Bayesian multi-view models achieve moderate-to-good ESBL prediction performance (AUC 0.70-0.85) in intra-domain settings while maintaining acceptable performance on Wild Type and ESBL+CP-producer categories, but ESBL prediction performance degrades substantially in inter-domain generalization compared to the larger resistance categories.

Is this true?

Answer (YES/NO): NO